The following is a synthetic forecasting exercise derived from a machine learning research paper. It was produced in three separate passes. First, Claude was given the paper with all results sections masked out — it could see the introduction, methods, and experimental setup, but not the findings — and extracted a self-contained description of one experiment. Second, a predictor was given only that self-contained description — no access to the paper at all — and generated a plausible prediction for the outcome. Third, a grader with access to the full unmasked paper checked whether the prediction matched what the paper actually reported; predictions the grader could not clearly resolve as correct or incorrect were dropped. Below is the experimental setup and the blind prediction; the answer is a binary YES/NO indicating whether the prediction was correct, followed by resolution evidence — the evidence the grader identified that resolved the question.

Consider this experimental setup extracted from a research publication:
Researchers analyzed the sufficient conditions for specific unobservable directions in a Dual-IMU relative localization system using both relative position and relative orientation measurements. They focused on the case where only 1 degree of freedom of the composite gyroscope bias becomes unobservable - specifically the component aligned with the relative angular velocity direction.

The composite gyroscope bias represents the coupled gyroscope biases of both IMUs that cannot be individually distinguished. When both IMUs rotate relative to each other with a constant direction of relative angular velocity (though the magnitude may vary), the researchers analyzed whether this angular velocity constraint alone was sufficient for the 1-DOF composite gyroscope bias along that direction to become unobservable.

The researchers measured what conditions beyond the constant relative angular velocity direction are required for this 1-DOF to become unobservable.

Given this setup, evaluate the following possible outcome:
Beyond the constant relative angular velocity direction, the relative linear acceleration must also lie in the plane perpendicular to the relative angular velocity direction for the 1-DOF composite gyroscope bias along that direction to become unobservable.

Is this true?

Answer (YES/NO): NO